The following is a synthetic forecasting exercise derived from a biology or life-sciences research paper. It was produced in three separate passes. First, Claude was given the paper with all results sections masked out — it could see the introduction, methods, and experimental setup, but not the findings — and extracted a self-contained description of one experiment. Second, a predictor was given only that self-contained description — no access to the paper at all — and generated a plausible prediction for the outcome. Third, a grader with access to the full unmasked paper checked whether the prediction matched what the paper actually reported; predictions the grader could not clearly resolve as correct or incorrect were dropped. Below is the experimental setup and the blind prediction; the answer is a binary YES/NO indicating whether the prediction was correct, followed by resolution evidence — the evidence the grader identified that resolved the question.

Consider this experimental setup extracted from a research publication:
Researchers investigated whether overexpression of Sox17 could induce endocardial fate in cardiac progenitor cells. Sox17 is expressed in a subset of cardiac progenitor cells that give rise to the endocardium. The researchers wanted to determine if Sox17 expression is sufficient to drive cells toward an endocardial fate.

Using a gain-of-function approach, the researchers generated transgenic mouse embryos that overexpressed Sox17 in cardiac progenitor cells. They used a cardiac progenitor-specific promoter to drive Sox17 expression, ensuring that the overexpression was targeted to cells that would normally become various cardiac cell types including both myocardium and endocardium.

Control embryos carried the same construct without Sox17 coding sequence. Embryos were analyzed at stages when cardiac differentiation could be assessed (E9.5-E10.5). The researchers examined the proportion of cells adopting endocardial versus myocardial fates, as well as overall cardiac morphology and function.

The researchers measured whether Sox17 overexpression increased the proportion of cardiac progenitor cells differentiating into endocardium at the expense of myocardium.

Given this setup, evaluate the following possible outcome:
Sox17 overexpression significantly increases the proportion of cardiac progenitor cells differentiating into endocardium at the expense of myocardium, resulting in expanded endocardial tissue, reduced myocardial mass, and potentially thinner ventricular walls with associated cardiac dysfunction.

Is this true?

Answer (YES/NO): NO